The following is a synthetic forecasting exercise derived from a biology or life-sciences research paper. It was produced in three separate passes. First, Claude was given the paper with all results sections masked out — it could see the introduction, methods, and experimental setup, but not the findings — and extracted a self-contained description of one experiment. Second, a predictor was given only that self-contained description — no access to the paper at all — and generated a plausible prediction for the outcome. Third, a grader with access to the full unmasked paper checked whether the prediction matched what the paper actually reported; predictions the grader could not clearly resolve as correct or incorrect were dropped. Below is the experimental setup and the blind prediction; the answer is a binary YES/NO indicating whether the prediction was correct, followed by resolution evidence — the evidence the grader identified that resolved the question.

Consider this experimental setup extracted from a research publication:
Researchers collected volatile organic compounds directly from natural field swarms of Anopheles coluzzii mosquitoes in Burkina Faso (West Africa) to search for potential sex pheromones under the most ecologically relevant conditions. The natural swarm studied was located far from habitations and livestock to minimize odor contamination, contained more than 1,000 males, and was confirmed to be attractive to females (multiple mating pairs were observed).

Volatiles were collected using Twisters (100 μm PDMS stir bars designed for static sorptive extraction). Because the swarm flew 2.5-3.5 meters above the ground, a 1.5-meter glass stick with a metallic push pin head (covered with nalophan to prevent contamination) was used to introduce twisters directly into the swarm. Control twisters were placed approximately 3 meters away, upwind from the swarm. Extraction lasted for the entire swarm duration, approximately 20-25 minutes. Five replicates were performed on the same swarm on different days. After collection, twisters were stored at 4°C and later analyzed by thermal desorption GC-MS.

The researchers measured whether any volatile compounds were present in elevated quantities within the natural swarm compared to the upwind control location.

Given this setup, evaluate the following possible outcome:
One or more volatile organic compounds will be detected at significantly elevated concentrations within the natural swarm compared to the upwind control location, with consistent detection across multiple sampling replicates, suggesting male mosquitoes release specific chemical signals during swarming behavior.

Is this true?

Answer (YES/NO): NO